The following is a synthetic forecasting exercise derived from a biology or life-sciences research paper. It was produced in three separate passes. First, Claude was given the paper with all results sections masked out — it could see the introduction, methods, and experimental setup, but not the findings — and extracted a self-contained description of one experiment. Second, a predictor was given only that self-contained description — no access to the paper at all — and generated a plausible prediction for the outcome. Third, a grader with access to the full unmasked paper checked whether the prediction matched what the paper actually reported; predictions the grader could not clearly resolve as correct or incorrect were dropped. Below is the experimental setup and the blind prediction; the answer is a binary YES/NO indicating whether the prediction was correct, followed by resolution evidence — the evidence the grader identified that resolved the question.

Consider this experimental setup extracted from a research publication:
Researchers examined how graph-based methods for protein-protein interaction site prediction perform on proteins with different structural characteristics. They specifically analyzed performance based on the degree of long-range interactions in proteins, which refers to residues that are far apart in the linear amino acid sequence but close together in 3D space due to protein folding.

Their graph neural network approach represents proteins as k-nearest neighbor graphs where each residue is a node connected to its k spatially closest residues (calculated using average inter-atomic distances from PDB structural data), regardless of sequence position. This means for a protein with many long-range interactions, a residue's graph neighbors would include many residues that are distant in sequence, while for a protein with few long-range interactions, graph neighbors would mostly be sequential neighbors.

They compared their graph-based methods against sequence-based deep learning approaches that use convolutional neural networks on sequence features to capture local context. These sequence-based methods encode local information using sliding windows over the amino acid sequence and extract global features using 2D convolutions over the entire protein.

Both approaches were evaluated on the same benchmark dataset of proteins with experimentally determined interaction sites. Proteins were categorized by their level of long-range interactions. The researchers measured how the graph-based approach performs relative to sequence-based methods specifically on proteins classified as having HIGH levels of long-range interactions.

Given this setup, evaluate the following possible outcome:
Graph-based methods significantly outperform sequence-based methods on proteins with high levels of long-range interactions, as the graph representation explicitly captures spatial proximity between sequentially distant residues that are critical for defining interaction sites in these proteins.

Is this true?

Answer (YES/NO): YES